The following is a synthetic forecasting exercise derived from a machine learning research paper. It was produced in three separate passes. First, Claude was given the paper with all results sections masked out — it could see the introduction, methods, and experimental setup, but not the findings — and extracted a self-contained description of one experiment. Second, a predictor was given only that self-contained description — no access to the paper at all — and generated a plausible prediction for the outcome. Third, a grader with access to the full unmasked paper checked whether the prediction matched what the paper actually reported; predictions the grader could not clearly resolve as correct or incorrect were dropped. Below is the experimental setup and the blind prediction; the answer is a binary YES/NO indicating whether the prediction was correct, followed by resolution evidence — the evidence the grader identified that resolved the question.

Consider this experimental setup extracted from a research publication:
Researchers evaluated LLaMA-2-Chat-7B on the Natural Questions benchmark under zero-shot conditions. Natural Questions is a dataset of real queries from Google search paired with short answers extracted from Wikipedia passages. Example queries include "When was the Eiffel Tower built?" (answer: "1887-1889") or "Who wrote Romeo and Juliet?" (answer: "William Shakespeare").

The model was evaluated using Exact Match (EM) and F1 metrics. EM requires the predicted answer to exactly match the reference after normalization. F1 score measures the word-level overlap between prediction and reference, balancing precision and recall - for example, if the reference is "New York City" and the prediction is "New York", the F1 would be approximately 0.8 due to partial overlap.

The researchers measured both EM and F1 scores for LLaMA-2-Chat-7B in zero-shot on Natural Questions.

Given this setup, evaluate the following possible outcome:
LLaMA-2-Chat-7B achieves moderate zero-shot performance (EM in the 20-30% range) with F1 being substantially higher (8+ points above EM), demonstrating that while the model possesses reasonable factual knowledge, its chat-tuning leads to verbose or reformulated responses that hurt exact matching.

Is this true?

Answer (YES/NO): NO